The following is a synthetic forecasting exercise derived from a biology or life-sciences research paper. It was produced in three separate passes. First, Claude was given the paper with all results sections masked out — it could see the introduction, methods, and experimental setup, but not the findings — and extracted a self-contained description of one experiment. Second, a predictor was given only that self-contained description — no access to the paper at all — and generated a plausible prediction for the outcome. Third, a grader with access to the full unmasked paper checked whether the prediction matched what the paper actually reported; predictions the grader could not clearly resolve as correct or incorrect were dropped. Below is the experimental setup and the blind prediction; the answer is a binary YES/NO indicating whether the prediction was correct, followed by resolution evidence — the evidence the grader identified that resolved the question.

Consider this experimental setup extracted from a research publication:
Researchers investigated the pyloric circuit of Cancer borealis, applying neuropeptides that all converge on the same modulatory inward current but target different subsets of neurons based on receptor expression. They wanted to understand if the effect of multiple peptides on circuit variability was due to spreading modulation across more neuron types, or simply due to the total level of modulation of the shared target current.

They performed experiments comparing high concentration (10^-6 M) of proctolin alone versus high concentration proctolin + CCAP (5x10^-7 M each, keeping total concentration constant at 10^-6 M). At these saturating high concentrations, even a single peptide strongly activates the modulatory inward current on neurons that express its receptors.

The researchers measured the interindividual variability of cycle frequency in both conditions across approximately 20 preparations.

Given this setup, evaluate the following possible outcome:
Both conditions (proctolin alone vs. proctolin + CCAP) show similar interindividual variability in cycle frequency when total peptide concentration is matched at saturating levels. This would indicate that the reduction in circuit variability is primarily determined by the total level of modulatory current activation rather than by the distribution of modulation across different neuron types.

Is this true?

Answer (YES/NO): YES